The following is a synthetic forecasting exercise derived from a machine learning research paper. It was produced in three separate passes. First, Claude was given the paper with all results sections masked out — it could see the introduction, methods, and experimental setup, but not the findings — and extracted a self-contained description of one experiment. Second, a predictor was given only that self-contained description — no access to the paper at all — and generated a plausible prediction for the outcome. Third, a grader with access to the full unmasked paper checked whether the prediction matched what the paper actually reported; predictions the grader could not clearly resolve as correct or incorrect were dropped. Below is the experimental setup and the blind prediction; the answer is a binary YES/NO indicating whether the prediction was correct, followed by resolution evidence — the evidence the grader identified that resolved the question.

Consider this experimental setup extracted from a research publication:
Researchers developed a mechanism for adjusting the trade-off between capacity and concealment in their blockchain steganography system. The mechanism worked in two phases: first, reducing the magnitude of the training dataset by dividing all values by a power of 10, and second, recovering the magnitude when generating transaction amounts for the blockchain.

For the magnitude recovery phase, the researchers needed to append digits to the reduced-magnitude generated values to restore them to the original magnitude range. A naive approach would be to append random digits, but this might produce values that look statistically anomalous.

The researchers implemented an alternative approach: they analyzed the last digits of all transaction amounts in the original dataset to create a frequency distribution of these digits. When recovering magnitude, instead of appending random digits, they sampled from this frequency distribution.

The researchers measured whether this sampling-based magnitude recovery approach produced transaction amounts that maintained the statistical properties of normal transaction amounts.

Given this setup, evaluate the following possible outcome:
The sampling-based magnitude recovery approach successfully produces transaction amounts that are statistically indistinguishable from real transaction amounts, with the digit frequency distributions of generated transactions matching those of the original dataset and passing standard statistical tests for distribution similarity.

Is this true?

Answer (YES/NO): NO